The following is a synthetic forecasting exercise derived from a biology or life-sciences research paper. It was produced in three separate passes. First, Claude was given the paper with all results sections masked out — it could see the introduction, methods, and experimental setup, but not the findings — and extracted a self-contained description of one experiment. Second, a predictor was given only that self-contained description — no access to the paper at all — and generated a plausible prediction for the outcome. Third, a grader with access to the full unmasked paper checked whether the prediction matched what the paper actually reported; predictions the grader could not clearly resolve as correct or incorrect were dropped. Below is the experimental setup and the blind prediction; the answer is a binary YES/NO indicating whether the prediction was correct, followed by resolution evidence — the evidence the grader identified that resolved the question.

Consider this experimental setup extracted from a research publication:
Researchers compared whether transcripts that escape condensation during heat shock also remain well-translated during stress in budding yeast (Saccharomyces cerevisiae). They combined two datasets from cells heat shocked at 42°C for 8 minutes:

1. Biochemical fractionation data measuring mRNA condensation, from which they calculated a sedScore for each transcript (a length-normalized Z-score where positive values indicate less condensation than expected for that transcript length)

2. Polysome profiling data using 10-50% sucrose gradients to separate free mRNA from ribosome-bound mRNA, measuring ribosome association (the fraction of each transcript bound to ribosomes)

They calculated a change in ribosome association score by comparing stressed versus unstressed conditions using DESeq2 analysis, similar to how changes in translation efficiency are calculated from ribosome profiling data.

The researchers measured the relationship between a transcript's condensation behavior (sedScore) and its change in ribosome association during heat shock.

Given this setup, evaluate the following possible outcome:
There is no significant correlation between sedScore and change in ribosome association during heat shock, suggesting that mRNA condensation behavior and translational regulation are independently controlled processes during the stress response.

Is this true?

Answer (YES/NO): NO